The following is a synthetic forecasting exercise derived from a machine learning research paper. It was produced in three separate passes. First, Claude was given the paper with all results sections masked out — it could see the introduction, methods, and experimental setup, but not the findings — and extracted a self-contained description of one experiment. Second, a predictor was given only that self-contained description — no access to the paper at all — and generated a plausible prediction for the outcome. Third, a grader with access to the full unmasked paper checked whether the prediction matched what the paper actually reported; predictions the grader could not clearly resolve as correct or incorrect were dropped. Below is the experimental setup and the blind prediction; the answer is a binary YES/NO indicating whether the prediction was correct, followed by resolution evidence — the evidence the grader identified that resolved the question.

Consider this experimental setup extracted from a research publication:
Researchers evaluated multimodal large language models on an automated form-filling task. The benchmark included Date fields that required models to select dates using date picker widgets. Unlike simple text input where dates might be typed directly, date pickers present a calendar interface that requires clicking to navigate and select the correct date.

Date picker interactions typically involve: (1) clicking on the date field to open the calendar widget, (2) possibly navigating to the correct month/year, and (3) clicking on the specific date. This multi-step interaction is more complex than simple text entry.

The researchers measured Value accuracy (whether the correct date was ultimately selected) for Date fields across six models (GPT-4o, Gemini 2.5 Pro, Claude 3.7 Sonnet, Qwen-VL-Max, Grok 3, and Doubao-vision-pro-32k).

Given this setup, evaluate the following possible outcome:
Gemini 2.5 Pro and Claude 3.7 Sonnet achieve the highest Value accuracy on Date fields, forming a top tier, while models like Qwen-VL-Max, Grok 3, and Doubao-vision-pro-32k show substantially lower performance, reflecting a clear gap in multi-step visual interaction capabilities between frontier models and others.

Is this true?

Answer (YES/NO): NO